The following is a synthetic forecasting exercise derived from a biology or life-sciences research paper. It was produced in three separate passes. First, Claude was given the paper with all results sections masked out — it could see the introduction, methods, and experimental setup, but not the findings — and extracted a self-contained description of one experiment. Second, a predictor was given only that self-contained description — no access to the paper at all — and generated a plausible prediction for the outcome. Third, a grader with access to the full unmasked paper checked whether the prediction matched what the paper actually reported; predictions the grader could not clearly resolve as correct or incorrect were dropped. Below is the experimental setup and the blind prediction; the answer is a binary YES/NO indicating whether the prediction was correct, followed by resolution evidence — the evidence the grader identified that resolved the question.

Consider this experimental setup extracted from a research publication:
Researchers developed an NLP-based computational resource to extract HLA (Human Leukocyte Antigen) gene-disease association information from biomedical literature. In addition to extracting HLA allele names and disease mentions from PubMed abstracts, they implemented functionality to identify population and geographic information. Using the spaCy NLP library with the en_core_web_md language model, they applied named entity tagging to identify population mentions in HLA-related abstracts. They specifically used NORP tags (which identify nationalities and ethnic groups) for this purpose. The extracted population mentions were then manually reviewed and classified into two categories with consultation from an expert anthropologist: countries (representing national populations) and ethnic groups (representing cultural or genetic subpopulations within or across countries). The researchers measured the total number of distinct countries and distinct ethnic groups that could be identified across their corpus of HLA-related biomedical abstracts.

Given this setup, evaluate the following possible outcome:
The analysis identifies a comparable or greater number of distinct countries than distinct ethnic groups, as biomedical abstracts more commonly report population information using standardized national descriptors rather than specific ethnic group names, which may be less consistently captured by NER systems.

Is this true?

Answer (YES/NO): YES